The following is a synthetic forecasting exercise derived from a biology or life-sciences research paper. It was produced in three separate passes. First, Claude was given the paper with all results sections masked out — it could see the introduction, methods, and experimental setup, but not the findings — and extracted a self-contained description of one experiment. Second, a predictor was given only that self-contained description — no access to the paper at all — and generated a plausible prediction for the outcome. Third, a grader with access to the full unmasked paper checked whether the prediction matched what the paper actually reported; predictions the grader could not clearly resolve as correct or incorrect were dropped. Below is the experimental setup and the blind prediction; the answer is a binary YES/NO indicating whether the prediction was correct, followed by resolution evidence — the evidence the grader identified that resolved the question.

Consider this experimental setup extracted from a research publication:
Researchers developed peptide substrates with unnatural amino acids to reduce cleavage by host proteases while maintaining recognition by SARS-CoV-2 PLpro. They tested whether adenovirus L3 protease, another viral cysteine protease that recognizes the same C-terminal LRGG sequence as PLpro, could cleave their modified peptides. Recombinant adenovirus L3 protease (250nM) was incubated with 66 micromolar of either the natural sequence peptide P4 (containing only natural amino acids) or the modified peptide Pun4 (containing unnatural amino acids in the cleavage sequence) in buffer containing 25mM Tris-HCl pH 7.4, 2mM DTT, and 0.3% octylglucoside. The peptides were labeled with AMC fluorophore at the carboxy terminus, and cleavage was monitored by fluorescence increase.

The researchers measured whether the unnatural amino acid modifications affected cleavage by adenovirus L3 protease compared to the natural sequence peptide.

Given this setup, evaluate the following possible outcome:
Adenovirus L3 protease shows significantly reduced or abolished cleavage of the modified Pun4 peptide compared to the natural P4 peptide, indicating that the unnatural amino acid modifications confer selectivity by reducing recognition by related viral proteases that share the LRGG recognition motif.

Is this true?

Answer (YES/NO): YES